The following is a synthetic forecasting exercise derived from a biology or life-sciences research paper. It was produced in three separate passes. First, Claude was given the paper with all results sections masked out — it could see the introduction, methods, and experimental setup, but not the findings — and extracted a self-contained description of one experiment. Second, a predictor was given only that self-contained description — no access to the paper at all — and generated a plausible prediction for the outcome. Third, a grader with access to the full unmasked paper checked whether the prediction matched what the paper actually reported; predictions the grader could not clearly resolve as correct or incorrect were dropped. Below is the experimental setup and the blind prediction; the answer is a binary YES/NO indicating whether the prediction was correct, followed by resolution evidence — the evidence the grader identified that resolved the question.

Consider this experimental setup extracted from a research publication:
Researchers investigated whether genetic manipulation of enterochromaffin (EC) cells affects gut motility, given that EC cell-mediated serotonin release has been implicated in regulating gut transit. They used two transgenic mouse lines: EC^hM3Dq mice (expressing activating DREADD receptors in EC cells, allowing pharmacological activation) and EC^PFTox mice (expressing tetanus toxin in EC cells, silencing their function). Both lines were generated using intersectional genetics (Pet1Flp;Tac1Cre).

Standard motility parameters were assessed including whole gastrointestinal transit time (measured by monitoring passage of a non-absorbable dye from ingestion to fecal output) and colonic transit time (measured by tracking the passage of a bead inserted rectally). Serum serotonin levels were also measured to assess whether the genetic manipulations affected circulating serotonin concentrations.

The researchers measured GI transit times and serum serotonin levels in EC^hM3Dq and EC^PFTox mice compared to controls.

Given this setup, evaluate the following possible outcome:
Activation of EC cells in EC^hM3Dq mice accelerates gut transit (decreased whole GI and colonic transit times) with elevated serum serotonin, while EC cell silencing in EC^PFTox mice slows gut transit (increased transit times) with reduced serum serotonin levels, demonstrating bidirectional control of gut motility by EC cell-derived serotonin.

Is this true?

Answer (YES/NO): NO